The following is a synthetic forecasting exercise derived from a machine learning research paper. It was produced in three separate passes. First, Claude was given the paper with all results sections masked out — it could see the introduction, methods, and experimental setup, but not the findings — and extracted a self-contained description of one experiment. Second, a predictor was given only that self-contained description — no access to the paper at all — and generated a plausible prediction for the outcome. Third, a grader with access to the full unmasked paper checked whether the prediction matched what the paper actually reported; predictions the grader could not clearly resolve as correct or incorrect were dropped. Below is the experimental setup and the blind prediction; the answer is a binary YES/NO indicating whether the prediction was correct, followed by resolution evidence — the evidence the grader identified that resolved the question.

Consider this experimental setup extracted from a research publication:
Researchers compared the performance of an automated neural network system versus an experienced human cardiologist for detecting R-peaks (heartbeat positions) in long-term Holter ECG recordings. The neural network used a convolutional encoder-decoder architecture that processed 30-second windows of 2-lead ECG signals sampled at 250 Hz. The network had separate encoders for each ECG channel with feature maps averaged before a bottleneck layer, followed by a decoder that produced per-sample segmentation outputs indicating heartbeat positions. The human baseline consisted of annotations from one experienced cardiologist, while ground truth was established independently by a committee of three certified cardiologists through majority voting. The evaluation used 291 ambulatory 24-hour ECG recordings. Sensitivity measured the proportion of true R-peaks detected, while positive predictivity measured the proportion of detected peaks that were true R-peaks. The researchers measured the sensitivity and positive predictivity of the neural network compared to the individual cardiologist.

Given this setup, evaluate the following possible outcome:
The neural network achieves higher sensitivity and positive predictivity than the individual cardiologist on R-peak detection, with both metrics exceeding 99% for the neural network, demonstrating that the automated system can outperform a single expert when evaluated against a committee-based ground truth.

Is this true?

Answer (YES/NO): NO